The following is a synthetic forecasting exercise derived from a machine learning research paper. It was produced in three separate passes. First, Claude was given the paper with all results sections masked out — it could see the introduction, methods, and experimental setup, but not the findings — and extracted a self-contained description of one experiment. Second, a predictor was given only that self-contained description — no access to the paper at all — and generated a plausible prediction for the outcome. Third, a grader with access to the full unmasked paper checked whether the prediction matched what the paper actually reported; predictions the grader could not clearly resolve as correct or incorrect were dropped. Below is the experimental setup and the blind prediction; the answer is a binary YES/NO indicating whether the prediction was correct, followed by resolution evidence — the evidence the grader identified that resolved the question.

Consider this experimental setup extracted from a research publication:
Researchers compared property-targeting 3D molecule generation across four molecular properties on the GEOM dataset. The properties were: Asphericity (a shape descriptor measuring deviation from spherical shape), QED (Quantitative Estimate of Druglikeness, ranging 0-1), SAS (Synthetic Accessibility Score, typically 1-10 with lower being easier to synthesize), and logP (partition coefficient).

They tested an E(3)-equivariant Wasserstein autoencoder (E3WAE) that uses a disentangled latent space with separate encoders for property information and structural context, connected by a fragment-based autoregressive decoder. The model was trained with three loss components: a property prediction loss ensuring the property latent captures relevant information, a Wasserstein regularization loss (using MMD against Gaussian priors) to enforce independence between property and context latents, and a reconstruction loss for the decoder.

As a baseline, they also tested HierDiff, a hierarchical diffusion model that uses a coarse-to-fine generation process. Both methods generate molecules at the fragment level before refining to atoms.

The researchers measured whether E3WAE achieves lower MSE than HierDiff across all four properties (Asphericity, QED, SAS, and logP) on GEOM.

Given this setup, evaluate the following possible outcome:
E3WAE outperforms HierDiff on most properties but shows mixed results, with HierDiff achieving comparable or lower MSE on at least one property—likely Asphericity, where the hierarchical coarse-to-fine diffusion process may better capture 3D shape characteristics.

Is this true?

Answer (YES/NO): NO